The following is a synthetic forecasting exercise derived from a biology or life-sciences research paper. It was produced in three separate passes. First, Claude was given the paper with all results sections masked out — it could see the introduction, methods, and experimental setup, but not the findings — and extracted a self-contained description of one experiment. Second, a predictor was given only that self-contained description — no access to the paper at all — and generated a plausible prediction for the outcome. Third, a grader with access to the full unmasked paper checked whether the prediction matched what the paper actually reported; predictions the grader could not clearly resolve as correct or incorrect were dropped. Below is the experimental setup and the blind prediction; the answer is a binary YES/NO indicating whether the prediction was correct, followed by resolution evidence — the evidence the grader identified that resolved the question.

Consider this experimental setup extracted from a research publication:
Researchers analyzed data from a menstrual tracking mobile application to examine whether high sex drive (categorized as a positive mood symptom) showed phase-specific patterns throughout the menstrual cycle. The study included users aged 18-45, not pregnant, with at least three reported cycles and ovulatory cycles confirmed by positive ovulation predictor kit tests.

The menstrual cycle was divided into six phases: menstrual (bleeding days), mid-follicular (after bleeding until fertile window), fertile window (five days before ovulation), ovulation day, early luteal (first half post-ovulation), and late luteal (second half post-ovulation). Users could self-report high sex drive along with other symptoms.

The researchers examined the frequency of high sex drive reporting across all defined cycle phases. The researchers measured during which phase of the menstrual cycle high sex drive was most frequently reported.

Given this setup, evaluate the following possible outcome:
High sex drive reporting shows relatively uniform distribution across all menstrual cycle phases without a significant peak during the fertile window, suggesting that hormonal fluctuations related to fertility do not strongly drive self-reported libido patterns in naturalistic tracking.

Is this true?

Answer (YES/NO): NO